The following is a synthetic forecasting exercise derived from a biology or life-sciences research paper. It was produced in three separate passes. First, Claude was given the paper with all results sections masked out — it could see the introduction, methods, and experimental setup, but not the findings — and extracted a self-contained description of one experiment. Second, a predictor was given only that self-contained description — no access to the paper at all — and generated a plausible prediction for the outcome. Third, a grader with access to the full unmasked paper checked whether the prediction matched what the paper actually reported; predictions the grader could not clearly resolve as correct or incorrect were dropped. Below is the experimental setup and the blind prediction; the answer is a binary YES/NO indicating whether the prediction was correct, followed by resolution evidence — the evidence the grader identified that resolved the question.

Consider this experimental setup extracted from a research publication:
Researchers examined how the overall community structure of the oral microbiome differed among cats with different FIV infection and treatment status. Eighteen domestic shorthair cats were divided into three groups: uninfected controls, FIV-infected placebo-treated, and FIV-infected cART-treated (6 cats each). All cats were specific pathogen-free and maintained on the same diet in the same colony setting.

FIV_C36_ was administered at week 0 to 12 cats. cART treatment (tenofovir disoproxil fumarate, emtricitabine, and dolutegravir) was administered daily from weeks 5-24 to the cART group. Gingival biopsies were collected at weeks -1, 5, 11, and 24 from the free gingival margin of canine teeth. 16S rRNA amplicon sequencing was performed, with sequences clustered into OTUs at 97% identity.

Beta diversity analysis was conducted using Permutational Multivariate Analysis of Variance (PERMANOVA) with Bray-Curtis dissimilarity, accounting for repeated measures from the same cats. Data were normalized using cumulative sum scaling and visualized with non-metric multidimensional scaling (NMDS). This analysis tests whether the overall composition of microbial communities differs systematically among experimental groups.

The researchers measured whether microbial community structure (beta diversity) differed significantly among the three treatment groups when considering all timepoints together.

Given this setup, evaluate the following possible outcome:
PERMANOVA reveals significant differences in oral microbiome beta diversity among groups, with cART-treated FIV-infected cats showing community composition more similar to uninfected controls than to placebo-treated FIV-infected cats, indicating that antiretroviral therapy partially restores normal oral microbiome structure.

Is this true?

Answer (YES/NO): NO